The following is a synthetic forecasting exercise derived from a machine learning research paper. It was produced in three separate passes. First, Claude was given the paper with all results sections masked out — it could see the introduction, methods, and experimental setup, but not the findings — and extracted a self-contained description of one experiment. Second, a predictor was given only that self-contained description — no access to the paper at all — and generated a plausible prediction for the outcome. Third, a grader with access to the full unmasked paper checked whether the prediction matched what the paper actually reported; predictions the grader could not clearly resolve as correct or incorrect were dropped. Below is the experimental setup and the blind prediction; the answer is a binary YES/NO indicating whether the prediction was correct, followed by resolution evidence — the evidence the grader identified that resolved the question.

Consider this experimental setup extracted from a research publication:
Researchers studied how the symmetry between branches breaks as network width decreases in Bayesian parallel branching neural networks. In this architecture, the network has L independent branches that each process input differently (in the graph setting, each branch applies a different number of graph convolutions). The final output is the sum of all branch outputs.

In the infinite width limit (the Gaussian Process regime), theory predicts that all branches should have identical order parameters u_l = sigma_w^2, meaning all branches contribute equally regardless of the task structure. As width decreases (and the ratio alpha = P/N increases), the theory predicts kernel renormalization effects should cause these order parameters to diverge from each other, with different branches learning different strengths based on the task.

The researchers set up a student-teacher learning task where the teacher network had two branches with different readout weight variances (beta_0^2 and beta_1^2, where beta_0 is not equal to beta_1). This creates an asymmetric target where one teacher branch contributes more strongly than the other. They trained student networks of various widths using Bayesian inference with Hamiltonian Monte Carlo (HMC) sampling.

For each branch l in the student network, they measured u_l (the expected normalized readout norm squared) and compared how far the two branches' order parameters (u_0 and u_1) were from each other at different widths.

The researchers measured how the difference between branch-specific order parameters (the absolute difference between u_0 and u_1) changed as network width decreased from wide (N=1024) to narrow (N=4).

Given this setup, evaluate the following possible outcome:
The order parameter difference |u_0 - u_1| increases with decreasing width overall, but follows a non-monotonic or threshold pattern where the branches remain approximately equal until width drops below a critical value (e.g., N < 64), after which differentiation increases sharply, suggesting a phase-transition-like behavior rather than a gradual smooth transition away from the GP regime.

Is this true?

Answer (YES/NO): NO